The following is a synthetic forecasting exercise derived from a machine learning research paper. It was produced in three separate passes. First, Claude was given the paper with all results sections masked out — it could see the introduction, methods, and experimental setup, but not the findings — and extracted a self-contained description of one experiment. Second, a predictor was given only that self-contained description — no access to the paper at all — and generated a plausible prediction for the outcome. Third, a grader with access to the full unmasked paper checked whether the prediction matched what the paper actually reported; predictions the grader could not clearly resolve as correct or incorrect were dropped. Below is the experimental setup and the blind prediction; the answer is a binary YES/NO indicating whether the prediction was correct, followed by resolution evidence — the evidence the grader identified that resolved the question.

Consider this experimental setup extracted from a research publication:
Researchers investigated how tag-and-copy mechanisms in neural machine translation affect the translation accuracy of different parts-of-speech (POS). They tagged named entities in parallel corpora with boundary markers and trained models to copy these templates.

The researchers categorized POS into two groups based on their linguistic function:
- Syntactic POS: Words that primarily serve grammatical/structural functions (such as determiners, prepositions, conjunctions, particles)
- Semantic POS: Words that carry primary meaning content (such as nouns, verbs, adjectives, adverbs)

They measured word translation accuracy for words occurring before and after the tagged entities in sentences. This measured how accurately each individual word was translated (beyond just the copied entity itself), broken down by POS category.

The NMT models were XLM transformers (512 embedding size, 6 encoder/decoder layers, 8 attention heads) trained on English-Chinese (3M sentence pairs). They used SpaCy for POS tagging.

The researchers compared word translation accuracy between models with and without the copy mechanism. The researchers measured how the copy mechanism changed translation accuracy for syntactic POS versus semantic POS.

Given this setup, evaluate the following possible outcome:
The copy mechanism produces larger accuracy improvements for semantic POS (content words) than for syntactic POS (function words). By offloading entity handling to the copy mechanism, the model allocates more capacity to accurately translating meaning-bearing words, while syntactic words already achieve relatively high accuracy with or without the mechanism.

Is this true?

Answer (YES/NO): NO